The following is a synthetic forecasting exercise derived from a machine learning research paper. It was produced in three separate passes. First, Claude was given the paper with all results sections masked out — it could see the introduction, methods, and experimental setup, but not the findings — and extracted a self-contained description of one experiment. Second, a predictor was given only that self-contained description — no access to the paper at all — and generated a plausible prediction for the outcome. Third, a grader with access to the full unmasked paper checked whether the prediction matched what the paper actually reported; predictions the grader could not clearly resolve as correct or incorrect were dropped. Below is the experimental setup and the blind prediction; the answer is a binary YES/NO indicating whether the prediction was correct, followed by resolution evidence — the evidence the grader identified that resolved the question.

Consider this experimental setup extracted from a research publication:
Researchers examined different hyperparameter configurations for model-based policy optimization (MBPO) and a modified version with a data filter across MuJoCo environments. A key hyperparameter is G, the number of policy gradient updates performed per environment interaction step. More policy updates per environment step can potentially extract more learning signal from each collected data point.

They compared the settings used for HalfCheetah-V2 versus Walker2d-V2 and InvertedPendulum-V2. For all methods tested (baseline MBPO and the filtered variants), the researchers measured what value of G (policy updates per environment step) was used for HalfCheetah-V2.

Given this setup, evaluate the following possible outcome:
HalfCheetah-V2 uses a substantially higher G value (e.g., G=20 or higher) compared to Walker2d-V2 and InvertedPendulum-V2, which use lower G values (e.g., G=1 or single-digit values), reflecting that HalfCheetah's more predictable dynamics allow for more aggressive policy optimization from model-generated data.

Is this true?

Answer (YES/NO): NO